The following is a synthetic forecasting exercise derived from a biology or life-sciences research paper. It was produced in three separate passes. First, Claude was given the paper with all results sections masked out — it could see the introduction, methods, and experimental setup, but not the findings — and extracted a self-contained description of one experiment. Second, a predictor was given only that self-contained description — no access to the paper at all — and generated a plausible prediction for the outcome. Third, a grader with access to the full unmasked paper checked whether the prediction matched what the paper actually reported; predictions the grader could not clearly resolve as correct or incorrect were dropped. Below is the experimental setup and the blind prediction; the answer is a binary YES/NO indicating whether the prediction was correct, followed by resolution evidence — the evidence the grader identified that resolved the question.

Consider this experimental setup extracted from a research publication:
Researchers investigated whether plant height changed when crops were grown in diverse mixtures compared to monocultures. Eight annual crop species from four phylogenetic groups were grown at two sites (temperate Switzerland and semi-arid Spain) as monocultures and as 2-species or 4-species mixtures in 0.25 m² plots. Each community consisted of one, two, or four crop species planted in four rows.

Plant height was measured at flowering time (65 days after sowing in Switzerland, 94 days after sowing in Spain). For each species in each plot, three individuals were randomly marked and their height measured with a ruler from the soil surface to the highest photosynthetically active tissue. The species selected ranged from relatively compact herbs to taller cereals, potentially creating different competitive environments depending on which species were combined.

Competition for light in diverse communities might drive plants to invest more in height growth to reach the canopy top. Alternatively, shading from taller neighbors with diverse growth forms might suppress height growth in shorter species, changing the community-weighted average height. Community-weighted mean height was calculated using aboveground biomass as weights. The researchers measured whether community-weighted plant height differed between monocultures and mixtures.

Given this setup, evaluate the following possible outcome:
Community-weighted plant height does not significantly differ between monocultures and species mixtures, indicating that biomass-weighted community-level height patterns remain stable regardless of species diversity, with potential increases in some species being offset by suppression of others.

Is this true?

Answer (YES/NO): YES